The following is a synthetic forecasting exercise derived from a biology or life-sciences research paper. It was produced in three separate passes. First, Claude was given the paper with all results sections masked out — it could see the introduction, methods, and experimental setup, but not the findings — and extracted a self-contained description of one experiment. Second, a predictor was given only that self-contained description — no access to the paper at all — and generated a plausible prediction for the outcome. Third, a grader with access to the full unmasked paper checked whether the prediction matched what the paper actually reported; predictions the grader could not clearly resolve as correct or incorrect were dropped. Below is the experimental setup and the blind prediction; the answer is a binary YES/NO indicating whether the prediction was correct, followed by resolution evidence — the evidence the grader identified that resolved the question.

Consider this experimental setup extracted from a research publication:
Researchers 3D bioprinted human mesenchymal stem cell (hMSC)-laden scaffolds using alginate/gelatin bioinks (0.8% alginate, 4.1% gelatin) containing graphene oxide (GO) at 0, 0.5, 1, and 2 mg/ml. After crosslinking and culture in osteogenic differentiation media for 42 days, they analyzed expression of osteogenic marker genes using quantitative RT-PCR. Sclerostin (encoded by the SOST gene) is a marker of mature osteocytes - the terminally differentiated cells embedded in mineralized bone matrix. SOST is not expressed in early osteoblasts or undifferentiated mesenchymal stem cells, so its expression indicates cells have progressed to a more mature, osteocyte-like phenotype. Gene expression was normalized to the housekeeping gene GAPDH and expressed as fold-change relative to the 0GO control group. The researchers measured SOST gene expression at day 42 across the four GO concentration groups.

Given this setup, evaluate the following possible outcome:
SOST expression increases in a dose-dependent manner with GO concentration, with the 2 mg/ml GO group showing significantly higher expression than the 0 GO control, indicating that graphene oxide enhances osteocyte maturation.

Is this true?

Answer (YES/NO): NO